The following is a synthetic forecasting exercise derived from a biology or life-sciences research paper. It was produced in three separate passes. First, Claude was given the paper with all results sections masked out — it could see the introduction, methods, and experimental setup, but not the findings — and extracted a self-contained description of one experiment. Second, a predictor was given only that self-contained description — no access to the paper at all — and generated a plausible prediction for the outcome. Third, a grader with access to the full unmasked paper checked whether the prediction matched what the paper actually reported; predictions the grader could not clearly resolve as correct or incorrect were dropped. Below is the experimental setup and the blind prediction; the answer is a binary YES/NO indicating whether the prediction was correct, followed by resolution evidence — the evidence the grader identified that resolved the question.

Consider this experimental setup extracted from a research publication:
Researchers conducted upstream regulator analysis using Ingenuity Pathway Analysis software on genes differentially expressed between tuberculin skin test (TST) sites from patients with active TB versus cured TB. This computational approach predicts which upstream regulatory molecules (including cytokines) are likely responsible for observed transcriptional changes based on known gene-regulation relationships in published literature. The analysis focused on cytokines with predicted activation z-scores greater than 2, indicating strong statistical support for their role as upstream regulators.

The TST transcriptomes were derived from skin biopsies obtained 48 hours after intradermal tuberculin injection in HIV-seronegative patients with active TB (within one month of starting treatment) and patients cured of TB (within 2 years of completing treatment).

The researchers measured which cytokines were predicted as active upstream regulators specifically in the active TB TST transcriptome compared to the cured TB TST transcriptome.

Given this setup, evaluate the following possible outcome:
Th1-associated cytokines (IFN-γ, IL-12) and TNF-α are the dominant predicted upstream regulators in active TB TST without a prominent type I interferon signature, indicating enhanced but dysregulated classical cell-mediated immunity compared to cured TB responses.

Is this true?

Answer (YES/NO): NO